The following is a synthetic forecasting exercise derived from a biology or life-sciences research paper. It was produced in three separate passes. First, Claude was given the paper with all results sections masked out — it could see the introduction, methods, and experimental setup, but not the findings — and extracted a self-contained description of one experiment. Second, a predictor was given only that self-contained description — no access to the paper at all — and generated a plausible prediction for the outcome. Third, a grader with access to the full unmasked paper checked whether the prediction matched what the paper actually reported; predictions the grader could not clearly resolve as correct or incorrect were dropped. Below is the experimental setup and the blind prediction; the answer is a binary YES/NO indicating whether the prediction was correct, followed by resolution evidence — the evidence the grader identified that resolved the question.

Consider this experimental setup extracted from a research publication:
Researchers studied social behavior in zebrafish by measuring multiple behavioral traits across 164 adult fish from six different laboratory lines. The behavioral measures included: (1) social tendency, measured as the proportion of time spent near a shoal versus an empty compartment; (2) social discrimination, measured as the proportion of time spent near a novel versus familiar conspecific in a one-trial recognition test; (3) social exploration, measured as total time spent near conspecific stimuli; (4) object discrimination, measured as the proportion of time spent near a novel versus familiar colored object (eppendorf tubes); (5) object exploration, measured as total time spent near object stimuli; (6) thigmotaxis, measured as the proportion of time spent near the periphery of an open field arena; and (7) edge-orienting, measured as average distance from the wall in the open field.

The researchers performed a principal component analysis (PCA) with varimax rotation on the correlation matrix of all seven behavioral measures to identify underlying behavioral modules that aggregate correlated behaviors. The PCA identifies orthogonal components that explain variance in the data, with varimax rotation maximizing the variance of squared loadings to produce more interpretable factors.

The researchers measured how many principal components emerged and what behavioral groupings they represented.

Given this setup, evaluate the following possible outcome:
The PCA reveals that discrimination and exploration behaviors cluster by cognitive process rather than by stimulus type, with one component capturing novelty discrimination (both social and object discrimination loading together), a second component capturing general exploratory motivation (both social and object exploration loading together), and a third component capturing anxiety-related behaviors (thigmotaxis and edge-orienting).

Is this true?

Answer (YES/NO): NO